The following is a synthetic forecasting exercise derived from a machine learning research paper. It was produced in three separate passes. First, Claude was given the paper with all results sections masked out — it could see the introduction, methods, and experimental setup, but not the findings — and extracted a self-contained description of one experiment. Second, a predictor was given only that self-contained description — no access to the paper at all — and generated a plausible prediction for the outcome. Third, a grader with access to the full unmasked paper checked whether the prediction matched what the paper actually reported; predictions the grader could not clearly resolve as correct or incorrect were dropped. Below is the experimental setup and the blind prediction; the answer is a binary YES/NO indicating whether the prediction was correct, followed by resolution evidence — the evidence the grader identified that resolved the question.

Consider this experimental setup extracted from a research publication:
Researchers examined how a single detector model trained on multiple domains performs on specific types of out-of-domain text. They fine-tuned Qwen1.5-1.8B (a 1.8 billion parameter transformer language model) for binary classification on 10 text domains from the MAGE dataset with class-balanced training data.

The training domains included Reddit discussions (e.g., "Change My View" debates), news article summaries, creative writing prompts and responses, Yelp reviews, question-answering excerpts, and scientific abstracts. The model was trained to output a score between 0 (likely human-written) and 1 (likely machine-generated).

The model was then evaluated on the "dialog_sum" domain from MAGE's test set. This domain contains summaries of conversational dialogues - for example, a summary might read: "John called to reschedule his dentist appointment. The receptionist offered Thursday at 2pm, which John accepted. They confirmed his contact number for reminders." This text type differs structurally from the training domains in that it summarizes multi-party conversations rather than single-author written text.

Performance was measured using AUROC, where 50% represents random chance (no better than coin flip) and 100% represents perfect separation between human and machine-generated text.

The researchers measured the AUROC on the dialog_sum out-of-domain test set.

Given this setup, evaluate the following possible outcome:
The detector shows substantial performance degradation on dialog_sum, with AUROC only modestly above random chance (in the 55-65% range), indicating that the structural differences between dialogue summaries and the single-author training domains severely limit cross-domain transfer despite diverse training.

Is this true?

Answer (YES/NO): NO